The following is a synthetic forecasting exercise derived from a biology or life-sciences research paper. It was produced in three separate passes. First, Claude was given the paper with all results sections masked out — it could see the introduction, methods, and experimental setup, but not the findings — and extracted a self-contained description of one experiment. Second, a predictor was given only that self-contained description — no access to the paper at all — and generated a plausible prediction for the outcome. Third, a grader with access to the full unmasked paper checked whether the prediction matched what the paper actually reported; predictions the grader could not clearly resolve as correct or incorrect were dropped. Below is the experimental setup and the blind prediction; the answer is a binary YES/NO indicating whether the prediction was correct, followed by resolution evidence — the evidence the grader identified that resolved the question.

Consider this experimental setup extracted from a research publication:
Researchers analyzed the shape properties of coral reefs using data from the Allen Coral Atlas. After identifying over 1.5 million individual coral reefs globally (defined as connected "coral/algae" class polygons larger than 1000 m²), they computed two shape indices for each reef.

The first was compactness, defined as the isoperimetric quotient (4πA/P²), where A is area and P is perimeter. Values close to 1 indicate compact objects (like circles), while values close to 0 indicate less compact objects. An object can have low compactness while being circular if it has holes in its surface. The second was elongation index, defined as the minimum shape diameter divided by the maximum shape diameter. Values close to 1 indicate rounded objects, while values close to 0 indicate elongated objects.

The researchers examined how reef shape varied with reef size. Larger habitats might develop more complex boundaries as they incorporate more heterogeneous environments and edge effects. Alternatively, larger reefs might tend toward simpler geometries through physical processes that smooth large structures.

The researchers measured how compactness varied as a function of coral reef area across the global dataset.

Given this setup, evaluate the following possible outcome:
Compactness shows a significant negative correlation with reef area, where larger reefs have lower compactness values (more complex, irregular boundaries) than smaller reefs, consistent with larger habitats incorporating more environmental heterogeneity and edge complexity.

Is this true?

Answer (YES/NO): YES